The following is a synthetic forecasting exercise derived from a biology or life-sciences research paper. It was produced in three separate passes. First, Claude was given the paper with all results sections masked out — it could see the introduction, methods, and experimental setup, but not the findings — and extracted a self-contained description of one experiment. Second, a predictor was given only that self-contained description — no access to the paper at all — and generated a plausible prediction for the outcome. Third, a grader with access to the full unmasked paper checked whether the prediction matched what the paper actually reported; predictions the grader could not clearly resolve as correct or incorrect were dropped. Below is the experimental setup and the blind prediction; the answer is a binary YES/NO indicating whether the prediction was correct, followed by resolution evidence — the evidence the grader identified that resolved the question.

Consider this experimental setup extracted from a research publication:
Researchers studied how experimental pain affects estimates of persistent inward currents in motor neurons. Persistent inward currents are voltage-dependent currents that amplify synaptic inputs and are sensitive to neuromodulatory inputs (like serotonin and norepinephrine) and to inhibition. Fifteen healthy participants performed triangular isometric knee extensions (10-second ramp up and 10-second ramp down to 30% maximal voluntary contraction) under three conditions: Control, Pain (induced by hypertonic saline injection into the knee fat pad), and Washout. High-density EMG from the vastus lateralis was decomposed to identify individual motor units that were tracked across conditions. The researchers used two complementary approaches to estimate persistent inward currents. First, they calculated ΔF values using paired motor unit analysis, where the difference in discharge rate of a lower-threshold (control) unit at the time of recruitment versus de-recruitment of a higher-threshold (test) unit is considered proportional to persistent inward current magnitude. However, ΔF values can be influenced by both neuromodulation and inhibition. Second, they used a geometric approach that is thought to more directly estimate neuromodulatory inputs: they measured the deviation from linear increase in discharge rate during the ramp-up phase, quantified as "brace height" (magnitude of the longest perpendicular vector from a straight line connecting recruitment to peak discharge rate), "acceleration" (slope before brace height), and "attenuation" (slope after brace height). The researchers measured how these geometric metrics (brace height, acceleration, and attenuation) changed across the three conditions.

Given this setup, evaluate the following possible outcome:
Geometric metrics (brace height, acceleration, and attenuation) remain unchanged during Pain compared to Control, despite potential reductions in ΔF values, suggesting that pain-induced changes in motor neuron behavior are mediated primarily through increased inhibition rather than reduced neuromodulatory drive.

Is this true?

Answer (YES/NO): YES